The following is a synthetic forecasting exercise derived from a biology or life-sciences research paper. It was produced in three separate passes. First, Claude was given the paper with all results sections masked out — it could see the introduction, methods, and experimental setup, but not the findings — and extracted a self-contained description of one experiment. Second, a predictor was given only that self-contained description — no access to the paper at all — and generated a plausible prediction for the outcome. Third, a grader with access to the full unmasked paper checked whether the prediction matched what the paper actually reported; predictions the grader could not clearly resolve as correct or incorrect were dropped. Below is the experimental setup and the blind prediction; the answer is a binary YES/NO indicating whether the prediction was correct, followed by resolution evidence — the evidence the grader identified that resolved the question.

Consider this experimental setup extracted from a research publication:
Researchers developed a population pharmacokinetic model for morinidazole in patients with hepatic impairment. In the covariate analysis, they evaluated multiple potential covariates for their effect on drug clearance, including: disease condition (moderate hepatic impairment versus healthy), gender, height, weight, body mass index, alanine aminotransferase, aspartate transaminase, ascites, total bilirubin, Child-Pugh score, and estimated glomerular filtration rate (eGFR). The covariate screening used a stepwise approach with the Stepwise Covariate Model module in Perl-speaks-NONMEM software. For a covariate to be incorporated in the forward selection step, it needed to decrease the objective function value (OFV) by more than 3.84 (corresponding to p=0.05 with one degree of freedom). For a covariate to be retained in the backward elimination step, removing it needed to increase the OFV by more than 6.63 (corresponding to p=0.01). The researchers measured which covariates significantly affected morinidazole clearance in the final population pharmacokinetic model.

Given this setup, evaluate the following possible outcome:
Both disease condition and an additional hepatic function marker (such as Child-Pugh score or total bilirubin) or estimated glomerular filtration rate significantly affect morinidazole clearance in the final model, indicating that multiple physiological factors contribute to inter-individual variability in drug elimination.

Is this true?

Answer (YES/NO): NO